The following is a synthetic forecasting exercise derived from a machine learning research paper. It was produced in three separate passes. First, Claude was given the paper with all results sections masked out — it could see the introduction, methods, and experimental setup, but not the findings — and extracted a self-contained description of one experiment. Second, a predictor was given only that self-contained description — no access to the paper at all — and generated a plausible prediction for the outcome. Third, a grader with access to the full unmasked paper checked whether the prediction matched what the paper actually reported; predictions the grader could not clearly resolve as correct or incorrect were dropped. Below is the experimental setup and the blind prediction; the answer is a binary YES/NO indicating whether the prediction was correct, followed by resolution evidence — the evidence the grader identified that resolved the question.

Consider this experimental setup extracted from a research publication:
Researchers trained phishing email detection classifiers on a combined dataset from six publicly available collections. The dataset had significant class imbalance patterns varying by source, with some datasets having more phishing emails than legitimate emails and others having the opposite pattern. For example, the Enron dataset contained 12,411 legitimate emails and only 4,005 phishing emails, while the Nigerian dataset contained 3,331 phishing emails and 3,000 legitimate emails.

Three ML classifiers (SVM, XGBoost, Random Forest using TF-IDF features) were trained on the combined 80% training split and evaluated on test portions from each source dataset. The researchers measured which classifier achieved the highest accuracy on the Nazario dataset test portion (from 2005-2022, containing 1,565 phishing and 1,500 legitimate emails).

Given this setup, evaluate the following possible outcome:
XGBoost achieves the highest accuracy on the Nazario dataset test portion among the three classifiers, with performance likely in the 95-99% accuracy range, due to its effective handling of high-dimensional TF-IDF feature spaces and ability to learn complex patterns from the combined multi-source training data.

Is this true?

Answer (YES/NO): YES